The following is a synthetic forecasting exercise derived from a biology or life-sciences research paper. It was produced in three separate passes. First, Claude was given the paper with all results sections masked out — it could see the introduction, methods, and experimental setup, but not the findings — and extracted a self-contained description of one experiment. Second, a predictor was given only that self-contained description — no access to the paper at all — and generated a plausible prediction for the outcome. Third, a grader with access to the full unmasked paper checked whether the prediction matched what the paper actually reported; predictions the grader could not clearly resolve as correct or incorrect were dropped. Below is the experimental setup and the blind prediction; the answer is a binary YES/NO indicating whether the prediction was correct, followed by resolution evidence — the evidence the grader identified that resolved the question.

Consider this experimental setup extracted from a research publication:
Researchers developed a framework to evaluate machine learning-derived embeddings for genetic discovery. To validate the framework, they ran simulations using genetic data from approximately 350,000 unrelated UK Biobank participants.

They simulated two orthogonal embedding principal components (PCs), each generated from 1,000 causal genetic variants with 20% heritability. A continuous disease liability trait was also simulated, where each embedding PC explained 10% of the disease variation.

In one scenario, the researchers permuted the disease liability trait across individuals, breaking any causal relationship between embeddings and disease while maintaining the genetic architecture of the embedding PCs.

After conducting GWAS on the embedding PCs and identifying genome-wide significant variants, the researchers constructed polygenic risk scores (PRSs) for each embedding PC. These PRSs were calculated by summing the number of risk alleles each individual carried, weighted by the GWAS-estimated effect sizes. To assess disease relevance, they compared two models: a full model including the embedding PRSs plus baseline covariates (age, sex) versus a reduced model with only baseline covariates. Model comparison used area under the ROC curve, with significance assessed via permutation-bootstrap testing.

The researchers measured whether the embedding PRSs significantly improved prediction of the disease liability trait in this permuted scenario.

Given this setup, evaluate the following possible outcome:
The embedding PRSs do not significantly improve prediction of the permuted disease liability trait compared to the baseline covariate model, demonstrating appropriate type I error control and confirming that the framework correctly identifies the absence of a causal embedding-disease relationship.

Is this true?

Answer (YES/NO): YES